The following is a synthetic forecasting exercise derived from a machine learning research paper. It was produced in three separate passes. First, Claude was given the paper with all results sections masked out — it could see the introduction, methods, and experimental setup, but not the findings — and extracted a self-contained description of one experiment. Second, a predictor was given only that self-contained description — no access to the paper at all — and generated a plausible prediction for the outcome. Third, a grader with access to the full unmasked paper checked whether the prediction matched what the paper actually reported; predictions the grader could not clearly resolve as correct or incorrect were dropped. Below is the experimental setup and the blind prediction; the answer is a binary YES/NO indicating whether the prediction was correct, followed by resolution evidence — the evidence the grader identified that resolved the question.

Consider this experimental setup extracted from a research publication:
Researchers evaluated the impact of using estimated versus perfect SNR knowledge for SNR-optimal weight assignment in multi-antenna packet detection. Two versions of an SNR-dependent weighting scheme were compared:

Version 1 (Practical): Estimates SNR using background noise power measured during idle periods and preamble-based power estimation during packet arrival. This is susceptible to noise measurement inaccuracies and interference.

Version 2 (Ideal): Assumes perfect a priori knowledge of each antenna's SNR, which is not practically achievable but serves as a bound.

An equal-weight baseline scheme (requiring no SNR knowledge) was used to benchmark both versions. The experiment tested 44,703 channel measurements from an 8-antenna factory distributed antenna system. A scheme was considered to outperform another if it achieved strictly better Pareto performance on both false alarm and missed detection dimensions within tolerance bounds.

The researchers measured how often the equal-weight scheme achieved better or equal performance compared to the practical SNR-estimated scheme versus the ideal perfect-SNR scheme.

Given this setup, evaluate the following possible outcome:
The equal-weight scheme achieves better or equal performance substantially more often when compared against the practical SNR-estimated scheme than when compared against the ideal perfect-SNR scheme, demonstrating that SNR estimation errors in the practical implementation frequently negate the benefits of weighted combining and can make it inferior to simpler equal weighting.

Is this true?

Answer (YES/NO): YES